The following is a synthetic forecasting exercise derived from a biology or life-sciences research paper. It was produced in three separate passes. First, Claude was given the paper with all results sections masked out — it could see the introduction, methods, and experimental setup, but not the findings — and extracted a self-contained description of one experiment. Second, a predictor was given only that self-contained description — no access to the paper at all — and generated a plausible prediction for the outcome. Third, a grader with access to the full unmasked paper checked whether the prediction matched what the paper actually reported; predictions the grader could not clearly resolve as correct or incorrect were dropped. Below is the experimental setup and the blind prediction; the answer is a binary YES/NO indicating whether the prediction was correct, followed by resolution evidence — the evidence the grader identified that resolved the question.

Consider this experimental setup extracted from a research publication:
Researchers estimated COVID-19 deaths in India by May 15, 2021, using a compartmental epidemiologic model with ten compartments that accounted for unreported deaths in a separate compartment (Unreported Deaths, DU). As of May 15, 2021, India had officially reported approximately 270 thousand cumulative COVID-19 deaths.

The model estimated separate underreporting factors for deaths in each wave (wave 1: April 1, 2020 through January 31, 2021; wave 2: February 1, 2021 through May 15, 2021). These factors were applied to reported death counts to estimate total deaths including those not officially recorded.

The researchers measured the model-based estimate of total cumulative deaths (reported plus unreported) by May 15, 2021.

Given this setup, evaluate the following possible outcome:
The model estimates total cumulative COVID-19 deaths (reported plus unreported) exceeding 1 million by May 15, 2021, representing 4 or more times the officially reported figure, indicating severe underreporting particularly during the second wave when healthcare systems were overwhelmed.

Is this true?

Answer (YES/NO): YES